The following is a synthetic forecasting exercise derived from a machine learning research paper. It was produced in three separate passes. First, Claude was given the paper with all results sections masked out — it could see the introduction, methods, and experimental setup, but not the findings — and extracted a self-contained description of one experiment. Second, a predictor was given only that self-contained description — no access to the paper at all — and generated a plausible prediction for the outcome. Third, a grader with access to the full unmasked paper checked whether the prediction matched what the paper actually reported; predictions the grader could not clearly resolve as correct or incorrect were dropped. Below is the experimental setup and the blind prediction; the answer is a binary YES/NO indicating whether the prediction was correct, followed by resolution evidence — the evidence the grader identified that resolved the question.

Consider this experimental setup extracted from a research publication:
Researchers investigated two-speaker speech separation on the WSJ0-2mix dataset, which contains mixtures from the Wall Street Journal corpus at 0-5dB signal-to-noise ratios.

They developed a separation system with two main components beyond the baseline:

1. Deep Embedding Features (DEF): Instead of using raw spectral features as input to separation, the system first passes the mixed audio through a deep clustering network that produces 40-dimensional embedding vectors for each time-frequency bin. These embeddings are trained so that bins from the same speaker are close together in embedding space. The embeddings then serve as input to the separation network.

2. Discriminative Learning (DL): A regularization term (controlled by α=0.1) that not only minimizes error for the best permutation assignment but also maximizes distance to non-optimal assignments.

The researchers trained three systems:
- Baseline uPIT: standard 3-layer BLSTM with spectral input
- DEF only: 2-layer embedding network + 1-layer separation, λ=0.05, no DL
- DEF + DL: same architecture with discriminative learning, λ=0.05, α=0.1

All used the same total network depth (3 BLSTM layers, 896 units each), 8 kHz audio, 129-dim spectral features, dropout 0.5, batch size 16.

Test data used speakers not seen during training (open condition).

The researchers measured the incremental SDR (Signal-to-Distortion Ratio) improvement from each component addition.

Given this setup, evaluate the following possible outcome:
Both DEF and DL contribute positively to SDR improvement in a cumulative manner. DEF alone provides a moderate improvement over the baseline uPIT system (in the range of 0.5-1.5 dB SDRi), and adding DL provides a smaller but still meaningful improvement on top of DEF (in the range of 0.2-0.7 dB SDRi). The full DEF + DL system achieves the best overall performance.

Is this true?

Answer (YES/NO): NO